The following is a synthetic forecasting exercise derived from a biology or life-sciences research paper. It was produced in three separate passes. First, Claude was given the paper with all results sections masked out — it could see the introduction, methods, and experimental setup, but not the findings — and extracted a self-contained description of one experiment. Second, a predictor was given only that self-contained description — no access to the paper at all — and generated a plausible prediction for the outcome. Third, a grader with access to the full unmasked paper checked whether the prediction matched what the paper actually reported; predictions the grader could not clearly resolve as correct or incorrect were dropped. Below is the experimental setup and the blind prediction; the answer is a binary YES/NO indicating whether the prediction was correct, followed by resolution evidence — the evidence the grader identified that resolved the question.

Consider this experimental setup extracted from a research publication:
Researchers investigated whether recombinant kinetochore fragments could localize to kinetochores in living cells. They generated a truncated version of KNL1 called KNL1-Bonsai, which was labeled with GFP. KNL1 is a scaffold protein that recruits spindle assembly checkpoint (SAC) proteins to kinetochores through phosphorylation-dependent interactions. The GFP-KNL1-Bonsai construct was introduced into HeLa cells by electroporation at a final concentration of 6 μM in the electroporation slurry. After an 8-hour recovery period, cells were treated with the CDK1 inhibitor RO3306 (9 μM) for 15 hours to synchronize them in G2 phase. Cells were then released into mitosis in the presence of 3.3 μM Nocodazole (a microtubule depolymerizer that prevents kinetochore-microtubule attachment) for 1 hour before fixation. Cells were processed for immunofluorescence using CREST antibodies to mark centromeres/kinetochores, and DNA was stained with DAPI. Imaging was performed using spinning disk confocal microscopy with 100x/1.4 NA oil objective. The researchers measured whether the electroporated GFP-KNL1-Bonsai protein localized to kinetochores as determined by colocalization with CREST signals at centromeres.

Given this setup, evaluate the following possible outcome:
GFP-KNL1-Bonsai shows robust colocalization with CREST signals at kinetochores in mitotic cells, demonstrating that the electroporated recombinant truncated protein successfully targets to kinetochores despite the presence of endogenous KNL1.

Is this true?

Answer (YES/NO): YES